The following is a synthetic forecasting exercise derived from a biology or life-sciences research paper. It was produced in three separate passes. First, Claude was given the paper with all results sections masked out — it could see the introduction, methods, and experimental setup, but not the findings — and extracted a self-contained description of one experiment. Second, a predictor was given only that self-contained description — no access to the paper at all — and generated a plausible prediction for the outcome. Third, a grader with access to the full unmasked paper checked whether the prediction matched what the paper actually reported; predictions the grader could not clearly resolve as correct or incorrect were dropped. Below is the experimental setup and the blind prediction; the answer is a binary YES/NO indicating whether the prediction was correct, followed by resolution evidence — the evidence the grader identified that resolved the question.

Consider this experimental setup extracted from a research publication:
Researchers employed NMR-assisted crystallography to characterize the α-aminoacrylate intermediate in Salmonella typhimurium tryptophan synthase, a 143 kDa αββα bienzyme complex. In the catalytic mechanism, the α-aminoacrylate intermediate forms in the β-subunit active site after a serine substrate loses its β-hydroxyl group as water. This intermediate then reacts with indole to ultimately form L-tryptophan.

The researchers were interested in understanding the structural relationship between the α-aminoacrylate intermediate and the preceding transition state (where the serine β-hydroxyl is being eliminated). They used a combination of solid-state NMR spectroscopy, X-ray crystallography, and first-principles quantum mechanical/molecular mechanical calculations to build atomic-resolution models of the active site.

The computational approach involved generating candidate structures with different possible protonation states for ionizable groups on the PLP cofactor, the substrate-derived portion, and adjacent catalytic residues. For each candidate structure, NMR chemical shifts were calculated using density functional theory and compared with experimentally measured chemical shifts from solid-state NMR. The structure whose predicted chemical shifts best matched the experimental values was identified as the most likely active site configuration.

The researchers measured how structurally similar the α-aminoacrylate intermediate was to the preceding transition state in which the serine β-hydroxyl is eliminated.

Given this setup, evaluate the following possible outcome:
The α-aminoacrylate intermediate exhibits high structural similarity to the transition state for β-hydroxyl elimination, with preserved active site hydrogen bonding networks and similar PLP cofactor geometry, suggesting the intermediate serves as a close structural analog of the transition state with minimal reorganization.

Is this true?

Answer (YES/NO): YES